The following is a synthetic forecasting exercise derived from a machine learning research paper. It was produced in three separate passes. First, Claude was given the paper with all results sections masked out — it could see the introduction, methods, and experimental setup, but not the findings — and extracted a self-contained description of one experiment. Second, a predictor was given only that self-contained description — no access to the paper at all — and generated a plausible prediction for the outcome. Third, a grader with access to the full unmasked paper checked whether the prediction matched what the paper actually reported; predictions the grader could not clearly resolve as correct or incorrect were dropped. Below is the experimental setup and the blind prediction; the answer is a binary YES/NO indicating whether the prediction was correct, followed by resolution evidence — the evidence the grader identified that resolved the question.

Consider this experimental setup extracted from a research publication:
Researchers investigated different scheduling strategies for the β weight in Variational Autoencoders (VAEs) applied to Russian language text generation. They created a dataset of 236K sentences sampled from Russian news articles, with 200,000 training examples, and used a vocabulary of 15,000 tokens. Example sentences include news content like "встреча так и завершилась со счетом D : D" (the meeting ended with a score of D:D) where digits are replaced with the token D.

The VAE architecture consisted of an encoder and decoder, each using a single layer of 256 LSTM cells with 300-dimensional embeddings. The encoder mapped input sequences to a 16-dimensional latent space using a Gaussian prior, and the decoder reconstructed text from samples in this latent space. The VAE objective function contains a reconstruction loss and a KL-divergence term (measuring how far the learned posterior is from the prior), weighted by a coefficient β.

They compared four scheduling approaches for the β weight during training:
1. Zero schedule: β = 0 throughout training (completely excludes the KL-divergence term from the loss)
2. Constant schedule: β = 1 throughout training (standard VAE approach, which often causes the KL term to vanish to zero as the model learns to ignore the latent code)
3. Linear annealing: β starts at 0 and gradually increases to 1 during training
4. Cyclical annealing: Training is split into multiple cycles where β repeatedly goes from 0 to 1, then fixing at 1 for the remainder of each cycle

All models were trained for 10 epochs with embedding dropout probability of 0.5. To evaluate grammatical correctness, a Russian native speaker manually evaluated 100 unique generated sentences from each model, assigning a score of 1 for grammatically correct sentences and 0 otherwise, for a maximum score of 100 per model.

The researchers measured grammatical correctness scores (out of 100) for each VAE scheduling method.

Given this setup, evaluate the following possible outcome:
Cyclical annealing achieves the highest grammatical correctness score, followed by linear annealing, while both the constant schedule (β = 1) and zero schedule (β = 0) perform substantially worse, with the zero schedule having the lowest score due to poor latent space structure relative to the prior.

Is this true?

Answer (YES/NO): YES